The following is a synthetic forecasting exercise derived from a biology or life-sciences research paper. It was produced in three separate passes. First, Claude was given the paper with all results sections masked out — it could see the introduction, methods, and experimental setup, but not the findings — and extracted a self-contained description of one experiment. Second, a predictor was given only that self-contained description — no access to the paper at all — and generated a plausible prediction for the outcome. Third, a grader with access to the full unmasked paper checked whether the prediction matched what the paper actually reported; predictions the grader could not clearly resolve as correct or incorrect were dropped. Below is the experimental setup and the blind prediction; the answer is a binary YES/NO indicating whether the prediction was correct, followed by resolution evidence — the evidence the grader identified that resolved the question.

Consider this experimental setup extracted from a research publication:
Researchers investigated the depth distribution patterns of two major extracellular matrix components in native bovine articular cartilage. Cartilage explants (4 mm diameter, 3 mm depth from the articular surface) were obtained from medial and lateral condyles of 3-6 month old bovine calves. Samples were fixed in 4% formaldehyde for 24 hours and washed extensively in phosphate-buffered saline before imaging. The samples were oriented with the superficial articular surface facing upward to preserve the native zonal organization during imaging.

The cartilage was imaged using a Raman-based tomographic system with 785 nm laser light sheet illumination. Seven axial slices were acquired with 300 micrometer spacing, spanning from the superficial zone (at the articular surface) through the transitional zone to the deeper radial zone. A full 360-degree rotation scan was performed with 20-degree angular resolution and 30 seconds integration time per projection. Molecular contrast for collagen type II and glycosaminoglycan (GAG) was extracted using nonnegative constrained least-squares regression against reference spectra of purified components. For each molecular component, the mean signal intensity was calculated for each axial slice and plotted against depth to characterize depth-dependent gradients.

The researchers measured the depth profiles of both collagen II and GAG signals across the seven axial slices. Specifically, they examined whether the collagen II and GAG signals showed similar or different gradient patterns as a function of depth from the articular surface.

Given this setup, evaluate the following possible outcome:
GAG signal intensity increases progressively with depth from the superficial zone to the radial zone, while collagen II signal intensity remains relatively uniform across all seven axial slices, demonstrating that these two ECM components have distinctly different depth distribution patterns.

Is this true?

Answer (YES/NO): NO